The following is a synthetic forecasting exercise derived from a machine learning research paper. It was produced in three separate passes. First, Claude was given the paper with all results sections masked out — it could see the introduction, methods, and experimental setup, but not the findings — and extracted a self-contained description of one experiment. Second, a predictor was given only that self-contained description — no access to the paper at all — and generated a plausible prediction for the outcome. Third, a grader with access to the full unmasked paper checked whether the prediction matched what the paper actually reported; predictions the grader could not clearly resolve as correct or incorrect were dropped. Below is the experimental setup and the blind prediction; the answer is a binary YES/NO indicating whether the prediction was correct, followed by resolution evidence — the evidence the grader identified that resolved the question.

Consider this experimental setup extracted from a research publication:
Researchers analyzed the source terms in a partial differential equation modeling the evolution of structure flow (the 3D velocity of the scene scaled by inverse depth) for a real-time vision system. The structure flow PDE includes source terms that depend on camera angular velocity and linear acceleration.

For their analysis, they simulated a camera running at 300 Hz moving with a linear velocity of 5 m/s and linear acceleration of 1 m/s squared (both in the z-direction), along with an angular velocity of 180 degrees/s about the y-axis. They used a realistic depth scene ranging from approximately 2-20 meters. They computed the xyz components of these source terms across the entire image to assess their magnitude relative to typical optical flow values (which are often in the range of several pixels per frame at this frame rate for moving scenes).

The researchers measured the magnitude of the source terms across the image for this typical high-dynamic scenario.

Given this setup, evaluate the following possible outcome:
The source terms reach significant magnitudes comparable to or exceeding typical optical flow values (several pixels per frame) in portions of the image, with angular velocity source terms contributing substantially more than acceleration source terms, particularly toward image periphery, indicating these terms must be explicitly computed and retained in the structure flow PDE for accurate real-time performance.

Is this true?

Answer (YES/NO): NO